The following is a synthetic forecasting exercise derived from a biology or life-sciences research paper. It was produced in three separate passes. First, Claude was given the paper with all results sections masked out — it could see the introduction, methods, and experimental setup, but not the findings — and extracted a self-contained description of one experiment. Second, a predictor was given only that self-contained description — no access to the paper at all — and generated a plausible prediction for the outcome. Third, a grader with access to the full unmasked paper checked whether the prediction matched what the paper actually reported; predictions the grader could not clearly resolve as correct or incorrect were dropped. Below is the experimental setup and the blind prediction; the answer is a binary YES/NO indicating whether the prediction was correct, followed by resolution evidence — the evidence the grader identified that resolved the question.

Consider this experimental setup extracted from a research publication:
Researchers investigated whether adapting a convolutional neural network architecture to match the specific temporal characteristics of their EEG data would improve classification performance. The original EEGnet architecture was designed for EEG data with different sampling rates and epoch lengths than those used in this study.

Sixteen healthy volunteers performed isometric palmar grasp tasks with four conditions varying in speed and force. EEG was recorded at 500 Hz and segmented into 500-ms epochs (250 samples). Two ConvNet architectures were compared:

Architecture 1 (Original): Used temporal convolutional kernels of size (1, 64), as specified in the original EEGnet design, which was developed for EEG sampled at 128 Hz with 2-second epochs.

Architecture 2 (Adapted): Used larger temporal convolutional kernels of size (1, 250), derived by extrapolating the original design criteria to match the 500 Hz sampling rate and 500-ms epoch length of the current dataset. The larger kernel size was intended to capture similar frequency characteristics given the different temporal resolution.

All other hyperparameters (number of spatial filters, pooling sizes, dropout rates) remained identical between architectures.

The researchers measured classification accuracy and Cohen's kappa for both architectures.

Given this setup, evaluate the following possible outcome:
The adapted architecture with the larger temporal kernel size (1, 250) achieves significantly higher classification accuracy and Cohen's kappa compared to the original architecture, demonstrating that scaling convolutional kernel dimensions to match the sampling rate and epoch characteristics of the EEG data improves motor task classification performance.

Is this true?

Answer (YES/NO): NO